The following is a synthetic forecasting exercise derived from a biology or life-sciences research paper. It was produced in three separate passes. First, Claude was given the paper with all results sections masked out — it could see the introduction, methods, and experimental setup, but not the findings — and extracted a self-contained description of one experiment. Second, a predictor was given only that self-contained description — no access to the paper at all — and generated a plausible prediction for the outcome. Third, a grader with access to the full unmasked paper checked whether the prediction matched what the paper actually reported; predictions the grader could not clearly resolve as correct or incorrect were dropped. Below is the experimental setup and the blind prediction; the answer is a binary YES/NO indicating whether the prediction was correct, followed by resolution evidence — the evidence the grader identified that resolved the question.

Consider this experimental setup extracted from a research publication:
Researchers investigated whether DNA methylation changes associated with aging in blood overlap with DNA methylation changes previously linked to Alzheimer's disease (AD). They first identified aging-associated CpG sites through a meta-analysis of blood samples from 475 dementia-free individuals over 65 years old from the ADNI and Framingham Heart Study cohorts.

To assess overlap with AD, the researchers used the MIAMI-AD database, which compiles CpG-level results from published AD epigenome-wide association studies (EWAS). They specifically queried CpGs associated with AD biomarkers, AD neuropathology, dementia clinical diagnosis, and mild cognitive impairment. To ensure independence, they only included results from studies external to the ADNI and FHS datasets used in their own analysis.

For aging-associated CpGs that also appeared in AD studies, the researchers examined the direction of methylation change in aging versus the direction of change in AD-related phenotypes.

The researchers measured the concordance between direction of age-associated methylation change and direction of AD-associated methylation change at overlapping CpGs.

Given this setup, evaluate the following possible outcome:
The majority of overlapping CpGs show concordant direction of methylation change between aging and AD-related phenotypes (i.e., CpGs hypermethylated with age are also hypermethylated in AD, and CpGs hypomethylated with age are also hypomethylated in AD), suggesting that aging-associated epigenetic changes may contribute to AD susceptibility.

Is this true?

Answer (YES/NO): NO